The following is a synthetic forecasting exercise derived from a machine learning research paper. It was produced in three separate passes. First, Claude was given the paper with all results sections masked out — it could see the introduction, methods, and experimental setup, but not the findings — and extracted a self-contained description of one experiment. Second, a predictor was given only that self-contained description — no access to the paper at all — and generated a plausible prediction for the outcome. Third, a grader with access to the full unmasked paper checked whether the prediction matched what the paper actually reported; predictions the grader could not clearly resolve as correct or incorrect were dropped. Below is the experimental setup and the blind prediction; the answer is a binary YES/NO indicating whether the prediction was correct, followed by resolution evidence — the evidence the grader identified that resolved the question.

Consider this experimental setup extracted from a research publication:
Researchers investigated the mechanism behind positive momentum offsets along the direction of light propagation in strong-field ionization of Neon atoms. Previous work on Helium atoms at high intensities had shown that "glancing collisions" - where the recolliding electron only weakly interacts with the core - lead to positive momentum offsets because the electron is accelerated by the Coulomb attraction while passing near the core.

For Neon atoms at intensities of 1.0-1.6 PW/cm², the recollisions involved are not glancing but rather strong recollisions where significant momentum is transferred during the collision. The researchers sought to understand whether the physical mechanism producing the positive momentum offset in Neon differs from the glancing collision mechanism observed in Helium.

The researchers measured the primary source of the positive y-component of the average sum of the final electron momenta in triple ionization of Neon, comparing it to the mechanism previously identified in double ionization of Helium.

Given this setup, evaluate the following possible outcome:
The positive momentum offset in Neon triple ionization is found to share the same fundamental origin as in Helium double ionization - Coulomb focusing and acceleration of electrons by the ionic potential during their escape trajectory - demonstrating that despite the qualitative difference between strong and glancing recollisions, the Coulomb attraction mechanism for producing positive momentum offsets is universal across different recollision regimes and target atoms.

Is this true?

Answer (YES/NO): NO